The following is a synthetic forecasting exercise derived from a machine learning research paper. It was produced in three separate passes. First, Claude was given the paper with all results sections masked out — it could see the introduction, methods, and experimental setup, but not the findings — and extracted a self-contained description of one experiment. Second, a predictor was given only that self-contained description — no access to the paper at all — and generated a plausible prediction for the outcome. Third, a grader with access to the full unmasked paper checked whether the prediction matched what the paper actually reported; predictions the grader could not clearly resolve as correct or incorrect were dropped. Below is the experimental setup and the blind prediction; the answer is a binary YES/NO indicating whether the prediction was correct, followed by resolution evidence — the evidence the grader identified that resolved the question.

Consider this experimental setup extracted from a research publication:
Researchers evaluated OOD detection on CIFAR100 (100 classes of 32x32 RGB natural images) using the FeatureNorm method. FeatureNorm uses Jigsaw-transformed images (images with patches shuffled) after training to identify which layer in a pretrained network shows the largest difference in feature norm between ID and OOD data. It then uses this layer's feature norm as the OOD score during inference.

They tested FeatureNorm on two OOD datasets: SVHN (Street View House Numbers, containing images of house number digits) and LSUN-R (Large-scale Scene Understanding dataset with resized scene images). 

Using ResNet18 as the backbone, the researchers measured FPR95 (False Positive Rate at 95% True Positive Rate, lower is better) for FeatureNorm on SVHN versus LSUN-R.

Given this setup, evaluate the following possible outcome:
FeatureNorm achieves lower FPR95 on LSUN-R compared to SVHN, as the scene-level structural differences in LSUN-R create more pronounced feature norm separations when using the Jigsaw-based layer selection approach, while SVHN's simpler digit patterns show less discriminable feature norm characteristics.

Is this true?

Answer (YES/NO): NO